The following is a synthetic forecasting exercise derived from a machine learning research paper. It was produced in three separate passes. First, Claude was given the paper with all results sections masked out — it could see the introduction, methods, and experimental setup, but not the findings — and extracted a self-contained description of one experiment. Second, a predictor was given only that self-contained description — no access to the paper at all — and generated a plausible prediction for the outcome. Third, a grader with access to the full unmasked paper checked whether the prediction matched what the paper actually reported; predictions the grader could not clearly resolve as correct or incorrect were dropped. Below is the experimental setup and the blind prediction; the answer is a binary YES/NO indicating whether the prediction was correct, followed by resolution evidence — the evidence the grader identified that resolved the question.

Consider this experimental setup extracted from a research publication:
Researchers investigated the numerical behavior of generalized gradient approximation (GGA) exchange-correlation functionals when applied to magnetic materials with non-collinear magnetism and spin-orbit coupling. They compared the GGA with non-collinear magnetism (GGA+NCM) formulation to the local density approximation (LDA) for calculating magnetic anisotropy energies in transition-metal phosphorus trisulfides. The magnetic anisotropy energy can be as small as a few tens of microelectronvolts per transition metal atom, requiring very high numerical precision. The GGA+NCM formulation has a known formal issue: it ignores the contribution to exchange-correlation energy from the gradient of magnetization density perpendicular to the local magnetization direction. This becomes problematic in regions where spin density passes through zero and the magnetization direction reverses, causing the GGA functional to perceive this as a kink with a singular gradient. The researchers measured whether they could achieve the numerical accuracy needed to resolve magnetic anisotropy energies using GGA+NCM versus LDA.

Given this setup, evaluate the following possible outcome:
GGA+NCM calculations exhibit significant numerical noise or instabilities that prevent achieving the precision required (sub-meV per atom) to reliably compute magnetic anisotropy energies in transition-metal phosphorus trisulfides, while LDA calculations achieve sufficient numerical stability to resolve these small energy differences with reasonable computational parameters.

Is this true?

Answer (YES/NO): YES